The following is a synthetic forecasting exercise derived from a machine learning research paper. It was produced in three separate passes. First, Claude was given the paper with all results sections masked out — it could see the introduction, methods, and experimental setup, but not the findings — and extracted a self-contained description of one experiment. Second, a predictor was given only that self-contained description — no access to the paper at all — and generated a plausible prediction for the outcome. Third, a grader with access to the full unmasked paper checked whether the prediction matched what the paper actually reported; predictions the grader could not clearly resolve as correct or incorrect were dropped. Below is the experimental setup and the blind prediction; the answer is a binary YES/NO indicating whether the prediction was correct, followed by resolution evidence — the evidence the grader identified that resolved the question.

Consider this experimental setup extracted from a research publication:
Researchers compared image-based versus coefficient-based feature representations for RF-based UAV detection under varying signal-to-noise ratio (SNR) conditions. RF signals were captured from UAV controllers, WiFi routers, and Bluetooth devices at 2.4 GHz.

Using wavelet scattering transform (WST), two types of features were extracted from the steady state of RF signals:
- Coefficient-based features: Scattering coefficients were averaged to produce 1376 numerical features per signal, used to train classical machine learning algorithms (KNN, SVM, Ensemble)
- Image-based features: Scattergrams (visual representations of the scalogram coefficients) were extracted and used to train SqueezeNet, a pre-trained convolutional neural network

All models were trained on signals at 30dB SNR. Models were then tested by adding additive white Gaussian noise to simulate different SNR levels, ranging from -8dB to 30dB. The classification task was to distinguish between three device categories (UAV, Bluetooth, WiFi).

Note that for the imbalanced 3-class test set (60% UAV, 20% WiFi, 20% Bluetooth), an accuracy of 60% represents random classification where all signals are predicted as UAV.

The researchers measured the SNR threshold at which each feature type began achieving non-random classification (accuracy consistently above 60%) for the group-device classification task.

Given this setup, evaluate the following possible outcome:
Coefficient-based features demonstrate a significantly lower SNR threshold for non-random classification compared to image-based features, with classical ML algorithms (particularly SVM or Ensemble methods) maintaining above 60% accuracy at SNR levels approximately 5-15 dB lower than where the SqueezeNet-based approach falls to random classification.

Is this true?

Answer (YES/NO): NO